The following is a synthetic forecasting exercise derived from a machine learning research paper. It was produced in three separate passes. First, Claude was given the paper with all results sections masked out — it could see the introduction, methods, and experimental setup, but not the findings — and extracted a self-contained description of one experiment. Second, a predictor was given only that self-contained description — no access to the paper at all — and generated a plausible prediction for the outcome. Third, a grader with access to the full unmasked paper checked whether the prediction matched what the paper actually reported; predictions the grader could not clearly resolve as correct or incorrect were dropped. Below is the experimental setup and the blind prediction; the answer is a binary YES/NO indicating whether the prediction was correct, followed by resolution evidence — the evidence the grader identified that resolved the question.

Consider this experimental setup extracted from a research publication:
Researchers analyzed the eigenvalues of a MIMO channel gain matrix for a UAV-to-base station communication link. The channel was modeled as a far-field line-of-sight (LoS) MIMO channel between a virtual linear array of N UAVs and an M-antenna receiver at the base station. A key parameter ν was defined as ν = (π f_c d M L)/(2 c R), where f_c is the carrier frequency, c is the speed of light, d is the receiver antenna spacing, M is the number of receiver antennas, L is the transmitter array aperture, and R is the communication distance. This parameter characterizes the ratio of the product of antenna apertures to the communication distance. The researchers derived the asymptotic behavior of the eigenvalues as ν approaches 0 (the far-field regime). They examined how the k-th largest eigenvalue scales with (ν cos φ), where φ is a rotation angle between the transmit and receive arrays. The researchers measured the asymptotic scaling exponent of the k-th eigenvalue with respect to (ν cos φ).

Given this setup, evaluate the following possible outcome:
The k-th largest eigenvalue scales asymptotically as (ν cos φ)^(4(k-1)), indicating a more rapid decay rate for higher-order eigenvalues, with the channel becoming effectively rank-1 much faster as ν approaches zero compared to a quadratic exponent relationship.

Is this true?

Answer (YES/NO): NO